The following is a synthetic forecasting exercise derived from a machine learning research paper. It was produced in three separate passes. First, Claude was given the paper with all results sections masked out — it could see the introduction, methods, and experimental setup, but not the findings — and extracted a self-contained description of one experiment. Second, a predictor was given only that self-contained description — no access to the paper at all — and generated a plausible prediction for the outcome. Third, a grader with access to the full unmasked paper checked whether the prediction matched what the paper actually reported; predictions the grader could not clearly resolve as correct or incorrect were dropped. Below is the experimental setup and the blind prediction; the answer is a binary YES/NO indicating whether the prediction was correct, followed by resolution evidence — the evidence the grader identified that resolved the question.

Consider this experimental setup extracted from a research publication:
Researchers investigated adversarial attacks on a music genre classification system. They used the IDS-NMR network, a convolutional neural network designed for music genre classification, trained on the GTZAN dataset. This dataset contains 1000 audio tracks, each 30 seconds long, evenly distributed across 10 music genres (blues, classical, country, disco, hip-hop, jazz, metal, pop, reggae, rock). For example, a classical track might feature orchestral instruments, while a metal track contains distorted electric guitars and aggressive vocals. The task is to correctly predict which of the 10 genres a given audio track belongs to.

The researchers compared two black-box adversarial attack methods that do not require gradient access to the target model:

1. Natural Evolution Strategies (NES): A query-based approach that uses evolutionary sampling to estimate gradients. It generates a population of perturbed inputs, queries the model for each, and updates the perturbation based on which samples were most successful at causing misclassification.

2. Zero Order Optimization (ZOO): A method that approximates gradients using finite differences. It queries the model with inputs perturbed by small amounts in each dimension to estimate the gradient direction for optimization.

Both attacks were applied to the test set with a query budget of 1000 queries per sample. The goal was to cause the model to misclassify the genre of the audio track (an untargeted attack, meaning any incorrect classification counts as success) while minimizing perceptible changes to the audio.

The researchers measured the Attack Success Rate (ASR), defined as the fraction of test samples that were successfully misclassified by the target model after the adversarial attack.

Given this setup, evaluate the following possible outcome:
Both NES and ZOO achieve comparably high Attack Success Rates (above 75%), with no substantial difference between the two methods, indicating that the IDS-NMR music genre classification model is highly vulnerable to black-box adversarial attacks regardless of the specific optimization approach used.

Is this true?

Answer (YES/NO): NO